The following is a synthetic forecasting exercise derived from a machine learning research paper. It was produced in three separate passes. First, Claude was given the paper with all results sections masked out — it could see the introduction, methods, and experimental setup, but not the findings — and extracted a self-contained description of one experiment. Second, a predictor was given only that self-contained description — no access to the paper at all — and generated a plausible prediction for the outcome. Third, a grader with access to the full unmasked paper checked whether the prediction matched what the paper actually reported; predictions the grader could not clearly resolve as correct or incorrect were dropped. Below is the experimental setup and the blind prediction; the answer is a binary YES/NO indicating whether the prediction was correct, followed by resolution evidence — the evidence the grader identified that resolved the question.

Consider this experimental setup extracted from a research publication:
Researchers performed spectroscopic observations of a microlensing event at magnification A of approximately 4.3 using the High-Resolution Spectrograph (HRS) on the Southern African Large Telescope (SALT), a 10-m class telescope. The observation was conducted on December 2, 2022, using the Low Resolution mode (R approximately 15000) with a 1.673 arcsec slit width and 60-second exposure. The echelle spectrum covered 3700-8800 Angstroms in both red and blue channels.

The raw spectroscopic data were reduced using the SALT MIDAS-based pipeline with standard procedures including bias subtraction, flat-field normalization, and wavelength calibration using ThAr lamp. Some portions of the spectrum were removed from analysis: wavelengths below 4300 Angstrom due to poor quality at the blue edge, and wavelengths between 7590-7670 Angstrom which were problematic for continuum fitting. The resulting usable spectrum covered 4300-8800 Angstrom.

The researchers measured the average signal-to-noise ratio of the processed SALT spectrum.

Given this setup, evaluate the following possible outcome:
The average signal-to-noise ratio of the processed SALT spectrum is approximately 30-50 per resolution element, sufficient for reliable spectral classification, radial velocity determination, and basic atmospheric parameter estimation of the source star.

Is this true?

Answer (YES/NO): YES